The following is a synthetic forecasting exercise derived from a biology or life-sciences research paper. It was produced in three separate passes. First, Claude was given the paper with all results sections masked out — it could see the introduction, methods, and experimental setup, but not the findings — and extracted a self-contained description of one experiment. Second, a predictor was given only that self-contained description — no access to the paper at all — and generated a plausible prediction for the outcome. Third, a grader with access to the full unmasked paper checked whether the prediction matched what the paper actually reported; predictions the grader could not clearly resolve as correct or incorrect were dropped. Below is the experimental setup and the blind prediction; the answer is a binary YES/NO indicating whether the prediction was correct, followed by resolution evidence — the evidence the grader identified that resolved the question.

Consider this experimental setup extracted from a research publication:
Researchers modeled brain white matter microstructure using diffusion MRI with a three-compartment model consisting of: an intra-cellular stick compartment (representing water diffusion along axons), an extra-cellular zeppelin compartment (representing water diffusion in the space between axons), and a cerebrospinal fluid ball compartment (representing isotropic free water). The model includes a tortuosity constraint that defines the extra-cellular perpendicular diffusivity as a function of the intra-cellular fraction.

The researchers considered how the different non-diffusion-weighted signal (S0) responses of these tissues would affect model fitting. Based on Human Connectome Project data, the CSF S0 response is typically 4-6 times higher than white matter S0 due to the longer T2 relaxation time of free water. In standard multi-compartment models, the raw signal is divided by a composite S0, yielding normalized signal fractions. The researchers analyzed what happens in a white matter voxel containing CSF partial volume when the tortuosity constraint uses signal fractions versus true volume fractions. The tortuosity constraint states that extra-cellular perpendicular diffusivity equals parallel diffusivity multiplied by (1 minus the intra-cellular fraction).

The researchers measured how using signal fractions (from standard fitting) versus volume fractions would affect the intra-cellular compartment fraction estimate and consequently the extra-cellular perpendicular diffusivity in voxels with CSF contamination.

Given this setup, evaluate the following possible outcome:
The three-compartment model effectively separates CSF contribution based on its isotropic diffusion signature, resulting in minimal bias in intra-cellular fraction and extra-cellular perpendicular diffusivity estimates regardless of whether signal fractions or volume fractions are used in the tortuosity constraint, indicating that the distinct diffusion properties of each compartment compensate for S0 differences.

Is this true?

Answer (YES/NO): NO